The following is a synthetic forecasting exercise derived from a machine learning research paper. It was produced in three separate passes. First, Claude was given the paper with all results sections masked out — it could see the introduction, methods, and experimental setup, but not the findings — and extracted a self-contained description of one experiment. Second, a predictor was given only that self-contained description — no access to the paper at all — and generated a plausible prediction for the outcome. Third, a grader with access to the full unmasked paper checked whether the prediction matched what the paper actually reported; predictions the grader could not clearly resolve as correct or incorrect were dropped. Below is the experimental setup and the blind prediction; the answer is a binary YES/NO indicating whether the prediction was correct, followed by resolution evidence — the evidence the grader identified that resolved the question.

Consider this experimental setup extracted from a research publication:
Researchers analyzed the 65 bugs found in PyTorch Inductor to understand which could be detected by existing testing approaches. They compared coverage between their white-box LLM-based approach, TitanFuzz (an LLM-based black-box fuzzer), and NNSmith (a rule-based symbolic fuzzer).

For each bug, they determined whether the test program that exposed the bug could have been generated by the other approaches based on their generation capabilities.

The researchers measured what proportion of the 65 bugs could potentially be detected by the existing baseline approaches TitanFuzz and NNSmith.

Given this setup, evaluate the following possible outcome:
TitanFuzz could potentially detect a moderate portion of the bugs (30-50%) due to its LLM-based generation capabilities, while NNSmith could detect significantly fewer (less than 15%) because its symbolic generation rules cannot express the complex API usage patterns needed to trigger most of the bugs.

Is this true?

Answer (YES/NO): NO